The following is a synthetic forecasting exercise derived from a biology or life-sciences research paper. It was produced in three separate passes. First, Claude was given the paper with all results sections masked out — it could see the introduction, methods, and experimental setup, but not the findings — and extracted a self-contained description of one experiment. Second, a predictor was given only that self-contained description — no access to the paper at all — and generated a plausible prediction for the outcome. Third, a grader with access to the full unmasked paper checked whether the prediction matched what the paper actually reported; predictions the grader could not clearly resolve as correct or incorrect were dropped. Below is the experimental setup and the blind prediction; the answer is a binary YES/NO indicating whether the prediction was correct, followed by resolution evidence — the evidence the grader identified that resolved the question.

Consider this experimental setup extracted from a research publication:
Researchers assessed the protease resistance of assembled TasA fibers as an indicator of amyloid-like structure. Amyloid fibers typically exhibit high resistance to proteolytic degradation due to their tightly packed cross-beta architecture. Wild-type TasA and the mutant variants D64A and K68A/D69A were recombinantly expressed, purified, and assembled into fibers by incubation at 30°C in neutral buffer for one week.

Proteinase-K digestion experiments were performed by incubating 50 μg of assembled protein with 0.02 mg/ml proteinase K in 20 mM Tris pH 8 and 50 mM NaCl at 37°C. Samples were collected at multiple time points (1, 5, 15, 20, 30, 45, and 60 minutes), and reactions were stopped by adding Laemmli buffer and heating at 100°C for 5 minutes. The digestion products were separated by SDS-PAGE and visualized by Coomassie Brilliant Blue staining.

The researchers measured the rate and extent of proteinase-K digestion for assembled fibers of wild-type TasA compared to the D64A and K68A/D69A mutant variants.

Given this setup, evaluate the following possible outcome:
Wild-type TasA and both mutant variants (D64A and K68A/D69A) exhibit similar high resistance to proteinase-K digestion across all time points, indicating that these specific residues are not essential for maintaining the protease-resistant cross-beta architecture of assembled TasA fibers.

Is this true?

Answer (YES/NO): NO